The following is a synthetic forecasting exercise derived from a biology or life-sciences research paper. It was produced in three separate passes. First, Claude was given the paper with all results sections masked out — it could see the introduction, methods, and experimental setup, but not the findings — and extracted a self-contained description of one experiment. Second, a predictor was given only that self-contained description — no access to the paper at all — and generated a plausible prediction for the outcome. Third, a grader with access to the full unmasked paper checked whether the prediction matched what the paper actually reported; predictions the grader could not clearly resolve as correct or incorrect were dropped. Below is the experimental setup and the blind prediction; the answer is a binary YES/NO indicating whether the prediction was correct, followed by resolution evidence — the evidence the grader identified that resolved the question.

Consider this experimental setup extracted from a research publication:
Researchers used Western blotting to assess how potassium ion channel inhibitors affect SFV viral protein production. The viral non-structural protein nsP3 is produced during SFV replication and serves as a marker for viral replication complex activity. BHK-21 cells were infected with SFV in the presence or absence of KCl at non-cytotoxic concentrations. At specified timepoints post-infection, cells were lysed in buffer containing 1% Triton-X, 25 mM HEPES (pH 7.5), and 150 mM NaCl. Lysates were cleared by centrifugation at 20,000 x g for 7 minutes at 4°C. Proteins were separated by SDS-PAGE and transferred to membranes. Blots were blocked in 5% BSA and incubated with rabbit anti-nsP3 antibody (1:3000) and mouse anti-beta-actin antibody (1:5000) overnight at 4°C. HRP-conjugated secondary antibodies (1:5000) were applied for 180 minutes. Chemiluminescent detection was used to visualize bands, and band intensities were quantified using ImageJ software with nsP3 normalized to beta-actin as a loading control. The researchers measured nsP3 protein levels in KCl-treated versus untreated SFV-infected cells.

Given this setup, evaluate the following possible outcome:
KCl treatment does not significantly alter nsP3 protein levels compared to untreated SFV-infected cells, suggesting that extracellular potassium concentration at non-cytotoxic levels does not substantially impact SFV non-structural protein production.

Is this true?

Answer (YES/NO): NO